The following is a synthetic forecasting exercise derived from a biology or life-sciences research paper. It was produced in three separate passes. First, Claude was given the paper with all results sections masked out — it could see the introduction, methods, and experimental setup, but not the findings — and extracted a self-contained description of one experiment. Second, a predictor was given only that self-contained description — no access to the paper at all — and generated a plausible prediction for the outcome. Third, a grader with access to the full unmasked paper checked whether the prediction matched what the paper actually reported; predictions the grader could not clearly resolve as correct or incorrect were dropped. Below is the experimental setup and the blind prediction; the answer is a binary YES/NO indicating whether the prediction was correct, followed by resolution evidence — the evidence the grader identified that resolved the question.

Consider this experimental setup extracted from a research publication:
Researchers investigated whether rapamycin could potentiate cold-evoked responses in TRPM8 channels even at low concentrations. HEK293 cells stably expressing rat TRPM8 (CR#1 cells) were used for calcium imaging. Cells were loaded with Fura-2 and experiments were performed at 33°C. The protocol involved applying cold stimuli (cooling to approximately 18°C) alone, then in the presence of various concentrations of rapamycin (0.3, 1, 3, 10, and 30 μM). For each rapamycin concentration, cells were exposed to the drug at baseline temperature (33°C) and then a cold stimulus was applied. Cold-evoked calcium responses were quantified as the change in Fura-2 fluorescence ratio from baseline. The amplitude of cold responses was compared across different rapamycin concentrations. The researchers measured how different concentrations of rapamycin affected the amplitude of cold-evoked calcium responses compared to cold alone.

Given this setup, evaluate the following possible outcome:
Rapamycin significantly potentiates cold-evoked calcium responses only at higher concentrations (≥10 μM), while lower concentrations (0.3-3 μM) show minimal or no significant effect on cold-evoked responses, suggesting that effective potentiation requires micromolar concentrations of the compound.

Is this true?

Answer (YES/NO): NO